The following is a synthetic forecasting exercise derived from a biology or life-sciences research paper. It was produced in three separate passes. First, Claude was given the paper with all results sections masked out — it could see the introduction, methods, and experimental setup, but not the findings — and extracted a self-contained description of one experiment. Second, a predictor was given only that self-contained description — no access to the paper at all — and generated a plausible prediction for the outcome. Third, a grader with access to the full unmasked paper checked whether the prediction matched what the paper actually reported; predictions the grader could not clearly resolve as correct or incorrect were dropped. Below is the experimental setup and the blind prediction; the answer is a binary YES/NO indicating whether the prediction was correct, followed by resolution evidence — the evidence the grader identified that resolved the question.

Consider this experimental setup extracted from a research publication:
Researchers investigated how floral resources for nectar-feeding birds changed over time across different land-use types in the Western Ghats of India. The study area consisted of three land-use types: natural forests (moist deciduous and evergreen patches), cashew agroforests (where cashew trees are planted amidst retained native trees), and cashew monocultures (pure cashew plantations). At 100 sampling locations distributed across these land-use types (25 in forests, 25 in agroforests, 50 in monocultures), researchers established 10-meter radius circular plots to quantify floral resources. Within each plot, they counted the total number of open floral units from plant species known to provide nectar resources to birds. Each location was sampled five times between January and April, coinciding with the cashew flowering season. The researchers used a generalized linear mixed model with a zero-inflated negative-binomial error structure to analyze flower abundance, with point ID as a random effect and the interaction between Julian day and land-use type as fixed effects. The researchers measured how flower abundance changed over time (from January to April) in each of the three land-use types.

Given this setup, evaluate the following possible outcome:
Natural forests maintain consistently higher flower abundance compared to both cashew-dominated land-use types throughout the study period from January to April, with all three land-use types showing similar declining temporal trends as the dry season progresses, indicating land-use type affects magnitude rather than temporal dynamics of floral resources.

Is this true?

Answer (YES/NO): NO